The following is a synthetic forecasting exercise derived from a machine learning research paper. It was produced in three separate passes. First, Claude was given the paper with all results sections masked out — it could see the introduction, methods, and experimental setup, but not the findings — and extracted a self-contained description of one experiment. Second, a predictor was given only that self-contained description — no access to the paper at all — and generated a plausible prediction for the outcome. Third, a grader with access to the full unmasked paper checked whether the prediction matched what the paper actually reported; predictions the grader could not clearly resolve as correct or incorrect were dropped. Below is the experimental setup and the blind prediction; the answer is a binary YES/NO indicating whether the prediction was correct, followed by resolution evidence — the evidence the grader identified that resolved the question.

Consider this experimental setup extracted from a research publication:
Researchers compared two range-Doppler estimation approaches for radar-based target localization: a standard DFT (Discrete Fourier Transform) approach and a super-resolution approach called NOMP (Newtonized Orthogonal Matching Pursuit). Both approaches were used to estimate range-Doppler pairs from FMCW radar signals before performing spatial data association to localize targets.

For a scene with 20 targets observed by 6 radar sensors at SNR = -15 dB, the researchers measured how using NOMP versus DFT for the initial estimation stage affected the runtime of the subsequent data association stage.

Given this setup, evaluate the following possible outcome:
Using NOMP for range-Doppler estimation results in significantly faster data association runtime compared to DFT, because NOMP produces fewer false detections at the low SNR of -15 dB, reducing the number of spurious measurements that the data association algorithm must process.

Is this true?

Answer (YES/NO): NO